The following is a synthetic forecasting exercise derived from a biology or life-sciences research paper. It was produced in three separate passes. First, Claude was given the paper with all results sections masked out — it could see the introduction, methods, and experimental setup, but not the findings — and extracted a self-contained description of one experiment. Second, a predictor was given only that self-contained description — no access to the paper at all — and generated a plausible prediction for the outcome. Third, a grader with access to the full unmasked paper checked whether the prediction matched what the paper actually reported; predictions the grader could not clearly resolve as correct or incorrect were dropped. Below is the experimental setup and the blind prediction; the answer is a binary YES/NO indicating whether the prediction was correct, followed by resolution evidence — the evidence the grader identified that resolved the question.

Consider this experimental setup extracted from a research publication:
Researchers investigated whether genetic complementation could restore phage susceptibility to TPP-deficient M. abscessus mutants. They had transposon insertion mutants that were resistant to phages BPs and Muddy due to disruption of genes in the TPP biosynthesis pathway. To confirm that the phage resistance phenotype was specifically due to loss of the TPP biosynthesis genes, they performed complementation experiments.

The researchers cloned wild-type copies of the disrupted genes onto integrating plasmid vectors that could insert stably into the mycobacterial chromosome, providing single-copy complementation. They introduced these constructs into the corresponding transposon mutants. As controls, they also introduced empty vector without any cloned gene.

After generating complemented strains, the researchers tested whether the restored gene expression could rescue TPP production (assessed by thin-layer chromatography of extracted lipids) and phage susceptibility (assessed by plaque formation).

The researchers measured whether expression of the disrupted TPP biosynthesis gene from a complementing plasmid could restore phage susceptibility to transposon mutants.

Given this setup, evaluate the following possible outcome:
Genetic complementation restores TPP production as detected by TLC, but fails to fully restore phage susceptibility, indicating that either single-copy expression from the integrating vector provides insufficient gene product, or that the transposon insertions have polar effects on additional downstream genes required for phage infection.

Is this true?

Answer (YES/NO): NO